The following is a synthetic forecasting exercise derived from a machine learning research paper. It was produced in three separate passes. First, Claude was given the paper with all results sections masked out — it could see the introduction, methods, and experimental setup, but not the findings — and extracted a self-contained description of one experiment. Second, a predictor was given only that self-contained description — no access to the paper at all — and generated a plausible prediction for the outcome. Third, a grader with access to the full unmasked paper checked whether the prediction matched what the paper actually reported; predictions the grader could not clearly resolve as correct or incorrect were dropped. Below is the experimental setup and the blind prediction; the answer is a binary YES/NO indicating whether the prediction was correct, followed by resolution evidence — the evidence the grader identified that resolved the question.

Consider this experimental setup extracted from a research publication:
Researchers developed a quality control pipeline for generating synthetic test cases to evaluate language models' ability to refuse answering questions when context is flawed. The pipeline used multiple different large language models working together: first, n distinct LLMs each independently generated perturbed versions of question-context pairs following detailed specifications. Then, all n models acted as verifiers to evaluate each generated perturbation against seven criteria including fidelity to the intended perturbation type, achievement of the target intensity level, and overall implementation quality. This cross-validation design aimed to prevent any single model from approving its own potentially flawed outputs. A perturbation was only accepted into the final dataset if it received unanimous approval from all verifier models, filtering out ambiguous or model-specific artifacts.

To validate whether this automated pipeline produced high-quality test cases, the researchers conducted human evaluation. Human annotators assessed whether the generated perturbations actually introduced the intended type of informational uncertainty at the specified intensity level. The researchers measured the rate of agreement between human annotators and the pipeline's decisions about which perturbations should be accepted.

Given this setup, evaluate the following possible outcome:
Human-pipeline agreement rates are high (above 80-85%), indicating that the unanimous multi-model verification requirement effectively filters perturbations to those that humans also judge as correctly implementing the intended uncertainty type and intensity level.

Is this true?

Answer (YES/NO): YES